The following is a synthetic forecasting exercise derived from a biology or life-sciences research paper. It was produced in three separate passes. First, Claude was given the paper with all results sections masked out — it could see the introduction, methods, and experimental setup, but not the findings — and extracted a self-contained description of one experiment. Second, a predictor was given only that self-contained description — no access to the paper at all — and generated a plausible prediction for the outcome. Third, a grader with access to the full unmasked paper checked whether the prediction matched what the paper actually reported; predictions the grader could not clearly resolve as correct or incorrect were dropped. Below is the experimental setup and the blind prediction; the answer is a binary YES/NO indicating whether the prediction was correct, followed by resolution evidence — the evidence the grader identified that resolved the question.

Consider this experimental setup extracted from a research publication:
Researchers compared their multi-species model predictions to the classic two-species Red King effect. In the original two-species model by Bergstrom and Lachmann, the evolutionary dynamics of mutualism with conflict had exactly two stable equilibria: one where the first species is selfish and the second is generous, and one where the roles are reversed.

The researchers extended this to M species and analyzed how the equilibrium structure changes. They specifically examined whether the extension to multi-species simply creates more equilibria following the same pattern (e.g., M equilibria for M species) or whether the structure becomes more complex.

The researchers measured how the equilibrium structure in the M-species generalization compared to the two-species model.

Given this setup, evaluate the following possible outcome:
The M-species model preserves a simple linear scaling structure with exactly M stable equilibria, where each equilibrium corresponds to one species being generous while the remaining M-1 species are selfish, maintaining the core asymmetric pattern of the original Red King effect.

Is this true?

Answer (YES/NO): NO